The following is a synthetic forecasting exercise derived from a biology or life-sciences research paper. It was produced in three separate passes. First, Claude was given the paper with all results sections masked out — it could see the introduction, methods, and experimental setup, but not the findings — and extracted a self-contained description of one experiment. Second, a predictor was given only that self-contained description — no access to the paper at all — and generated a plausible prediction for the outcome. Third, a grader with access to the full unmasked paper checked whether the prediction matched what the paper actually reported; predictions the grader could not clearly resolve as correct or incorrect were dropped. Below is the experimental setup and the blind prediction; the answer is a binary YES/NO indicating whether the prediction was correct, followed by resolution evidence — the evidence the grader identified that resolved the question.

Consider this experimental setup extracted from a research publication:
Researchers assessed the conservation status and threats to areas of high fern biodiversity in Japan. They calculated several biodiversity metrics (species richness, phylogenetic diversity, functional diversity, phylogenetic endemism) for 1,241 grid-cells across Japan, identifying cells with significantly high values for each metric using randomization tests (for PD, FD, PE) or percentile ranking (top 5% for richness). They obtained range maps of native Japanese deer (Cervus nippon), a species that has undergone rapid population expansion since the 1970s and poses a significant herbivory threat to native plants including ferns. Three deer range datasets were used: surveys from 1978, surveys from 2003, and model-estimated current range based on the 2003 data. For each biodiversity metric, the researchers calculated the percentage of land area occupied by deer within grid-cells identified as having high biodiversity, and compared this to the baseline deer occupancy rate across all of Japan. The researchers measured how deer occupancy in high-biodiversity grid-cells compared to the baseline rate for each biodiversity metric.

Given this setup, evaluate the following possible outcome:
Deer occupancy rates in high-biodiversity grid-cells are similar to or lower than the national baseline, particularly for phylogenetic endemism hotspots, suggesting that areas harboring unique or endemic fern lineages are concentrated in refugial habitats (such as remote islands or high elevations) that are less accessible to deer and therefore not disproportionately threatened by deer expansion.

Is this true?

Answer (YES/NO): NO